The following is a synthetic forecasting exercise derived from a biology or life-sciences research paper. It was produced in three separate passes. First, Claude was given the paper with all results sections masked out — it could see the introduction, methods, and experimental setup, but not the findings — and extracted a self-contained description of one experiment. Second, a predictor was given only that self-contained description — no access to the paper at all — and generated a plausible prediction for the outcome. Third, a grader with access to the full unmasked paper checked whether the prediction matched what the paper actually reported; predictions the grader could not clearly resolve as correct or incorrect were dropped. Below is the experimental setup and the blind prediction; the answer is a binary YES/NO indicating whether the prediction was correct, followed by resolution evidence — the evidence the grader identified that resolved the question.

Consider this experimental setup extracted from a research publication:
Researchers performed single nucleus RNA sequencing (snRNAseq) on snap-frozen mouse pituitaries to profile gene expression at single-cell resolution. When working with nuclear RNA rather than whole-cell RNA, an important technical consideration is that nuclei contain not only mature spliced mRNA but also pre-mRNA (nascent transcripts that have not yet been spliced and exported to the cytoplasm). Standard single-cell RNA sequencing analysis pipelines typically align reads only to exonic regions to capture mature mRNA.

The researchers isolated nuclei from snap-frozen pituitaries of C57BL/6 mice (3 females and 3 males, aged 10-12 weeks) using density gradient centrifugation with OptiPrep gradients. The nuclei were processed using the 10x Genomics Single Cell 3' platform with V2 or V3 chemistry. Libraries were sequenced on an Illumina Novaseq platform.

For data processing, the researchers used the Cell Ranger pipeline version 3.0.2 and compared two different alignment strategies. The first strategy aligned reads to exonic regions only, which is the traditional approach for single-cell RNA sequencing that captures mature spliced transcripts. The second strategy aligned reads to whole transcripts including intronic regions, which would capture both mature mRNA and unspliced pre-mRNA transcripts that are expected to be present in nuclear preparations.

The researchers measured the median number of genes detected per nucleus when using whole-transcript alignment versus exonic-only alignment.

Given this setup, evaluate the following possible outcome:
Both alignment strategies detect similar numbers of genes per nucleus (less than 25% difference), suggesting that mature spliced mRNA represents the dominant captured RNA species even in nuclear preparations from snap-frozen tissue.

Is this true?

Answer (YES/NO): NO